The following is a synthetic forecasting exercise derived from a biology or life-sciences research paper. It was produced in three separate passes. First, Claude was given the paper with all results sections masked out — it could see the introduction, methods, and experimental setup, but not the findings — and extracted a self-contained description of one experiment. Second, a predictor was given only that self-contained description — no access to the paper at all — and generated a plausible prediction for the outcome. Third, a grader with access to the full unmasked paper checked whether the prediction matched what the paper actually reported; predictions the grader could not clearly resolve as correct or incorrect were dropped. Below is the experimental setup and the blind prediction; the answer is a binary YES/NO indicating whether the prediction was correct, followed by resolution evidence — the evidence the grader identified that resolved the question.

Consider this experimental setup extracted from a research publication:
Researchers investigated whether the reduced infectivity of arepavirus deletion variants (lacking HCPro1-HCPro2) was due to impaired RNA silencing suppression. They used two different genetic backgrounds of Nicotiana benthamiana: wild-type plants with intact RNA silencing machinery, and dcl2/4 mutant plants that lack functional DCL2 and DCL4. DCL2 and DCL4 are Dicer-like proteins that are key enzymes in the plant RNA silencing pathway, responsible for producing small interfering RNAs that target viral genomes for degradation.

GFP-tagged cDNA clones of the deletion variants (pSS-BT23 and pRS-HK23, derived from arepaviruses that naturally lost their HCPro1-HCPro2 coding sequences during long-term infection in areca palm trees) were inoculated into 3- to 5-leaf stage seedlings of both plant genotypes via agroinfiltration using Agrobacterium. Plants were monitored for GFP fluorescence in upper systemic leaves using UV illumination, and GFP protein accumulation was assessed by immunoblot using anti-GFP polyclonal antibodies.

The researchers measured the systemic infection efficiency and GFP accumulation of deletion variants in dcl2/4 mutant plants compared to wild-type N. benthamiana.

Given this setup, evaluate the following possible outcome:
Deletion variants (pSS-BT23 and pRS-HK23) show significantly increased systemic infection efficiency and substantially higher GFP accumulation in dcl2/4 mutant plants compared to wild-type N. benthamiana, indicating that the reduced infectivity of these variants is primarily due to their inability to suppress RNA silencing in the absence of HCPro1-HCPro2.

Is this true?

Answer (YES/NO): NO